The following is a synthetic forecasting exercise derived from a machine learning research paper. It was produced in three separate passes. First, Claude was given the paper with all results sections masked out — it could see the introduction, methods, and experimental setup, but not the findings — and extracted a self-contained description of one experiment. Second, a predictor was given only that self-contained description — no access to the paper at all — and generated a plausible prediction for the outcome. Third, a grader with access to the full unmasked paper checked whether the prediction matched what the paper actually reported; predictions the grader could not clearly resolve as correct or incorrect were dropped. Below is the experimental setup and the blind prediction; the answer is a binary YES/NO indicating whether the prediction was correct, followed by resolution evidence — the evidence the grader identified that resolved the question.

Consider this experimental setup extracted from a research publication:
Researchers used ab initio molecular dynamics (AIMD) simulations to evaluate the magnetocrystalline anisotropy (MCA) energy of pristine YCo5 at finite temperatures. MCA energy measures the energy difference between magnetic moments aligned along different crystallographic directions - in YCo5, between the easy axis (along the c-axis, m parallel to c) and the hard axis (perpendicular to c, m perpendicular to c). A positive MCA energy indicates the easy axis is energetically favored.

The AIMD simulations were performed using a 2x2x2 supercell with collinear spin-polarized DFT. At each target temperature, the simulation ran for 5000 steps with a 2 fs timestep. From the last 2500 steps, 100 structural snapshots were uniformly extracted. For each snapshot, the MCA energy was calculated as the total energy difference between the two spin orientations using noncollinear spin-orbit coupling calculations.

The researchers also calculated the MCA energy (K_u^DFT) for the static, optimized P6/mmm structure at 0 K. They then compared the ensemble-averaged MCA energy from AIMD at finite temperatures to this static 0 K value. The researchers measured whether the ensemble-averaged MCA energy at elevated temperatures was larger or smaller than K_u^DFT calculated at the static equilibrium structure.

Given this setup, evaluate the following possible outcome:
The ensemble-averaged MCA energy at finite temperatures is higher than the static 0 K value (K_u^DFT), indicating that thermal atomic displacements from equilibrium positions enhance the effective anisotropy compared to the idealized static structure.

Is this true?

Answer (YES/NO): YES